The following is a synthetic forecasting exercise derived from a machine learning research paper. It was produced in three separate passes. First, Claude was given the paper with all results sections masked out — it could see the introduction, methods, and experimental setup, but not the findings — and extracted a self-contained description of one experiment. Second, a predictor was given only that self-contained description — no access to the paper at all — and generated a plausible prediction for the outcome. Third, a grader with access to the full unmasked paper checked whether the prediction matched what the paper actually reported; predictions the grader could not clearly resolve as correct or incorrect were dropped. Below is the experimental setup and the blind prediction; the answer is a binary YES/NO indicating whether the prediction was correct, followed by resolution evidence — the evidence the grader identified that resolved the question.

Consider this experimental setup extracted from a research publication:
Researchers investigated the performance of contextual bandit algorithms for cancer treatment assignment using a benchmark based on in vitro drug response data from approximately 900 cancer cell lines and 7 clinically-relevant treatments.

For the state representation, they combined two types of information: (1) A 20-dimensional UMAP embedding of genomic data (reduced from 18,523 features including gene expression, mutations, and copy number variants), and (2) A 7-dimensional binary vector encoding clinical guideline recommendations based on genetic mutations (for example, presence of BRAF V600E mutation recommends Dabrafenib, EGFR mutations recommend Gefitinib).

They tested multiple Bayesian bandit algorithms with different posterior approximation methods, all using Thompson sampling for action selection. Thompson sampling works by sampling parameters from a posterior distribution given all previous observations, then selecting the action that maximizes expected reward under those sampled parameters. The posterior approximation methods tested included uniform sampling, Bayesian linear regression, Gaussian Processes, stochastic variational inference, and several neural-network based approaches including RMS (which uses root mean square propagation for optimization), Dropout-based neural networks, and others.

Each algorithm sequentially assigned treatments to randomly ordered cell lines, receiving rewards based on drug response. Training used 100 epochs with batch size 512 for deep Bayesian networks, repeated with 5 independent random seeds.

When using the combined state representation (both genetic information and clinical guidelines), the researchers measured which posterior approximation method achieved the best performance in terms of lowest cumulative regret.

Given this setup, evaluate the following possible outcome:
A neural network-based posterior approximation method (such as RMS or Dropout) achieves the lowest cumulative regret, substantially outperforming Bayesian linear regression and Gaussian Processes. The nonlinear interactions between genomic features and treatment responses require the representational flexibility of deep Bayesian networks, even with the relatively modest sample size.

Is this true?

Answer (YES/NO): YES